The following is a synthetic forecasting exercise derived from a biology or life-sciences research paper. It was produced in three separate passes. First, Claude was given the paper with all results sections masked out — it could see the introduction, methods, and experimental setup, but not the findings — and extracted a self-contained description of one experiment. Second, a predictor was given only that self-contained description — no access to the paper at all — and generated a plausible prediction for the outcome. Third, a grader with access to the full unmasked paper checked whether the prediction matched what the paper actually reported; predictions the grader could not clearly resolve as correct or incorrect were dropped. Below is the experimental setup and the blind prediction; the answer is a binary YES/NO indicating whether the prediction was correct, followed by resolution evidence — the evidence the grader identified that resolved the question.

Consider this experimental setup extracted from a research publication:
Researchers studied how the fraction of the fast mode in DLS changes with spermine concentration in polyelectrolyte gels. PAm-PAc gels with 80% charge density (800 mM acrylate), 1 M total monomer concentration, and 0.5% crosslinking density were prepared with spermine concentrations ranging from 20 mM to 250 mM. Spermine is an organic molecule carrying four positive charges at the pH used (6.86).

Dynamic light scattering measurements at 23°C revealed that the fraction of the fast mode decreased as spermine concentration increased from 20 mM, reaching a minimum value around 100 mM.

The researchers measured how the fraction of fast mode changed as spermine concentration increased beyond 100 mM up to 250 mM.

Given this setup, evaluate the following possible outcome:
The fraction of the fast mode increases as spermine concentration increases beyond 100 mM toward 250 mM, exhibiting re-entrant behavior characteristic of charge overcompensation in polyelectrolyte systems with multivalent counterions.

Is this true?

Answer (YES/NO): YES